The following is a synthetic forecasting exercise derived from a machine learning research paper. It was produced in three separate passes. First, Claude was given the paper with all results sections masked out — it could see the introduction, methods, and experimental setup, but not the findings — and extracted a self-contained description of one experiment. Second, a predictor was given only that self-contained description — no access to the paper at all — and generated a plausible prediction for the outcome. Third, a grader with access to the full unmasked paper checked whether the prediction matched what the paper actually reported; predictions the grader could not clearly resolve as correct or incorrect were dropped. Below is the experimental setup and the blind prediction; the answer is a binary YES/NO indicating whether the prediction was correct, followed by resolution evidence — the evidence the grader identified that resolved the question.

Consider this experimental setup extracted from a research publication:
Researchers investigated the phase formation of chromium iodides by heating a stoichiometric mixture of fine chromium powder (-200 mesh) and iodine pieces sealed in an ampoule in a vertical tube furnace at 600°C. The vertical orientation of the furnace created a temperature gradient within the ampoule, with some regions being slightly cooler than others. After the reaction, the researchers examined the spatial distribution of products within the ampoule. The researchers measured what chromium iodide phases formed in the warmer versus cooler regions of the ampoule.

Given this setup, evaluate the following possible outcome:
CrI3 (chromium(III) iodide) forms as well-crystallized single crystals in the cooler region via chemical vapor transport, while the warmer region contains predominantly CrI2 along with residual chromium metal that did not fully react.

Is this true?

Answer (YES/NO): NO